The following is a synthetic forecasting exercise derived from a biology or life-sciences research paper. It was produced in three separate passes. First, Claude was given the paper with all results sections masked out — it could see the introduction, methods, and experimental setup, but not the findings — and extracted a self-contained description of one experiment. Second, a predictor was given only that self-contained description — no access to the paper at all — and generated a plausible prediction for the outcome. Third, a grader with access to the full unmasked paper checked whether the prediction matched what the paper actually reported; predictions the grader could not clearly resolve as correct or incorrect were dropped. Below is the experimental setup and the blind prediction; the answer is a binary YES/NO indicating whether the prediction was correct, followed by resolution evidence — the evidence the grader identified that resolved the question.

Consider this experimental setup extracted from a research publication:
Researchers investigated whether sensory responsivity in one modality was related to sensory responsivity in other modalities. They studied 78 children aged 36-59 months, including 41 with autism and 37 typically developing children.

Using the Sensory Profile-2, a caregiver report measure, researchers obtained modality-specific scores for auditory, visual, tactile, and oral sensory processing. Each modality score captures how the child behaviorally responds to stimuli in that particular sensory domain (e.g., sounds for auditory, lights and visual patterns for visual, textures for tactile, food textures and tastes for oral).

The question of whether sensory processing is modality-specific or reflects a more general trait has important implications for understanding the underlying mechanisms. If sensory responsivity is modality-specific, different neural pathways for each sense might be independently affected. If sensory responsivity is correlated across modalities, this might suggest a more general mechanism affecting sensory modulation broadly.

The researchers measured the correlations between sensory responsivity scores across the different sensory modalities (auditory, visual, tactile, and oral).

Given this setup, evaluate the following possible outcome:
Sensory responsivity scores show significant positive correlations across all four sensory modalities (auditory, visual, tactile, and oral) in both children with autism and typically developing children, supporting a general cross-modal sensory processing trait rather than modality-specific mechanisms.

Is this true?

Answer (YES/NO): YES